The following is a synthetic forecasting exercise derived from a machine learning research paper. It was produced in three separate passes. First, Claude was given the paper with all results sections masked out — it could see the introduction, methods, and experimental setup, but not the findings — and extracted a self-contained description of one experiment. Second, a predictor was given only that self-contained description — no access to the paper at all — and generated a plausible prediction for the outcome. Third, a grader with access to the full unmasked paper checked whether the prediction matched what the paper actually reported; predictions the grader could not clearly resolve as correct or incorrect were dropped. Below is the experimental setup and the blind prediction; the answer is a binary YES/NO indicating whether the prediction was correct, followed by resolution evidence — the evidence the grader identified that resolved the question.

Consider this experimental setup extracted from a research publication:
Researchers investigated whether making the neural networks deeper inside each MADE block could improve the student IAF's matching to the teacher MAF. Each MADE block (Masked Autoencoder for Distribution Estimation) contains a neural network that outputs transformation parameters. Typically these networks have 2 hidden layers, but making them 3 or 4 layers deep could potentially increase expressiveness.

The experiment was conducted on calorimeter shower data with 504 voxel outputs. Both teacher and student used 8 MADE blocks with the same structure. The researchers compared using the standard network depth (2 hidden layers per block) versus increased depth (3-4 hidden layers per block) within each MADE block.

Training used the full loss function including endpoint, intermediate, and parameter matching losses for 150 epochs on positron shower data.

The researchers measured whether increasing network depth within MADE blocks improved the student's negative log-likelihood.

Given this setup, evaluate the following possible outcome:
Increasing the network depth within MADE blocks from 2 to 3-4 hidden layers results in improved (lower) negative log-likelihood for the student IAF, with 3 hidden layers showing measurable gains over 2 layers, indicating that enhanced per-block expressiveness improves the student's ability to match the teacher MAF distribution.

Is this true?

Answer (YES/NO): NO